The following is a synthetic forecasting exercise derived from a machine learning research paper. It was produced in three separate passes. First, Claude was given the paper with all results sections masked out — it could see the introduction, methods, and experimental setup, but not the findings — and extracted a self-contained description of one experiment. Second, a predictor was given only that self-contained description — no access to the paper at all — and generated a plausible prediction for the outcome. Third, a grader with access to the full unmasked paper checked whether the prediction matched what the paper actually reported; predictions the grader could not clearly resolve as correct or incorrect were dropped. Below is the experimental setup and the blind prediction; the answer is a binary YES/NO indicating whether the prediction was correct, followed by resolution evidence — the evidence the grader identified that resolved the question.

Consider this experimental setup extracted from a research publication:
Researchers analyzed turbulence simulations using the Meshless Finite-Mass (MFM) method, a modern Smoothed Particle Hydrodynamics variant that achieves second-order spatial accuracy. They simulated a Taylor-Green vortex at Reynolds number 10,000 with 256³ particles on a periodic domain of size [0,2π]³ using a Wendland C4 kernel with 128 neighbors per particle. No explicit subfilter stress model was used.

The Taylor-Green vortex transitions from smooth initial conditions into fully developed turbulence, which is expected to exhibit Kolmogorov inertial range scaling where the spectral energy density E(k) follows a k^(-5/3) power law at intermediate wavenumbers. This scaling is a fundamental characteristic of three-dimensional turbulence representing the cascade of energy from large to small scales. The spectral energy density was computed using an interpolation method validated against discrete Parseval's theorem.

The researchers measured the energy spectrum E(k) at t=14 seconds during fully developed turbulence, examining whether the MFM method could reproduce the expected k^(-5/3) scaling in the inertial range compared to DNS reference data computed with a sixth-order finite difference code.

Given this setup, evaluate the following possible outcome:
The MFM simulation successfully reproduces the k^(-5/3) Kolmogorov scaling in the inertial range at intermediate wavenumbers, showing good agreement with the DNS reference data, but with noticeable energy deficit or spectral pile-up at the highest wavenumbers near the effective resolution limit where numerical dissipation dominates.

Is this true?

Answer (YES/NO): YES